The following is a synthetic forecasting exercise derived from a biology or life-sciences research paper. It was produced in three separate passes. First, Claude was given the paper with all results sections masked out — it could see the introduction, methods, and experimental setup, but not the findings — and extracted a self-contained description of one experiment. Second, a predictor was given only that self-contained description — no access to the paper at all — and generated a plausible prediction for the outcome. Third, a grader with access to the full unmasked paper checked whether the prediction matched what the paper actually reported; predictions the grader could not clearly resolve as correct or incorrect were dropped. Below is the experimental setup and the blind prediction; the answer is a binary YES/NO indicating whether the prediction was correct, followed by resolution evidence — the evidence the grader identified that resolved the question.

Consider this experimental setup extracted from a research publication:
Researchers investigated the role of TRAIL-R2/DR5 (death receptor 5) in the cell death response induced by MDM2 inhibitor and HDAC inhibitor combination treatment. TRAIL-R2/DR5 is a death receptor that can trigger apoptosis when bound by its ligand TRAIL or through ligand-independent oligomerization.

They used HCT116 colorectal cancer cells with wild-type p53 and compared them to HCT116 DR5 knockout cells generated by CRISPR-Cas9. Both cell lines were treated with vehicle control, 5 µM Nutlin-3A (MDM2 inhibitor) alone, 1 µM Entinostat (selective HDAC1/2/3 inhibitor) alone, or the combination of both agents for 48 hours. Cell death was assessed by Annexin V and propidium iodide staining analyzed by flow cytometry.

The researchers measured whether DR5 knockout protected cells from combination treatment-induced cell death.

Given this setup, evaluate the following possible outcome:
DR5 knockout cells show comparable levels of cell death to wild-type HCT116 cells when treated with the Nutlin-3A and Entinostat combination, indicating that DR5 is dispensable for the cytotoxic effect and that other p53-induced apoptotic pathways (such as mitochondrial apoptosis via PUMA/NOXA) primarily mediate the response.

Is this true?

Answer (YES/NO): NO